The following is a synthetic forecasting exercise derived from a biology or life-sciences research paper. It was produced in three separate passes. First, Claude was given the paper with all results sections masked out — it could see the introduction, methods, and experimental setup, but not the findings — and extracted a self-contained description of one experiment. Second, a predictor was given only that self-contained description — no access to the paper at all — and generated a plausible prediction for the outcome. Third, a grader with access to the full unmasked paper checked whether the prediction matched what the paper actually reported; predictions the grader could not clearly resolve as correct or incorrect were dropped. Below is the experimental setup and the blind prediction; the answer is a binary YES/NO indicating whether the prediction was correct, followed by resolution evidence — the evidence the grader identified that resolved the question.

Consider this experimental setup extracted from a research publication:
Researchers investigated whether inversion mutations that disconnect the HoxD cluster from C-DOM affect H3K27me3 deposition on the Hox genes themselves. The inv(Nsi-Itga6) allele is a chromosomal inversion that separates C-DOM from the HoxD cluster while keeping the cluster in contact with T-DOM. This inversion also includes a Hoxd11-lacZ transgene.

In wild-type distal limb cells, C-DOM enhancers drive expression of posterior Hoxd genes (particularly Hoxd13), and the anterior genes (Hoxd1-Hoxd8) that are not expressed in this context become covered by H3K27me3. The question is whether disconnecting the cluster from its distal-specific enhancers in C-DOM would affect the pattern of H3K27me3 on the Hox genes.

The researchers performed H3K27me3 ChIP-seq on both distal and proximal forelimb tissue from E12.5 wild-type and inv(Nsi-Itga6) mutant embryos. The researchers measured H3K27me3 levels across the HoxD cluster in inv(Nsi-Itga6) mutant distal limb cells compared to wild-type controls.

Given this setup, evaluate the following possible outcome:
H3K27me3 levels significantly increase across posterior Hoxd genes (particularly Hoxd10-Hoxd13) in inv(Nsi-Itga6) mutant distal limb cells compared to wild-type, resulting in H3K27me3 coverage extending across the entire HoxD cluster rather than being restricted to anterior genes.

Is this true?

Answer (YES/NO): NO